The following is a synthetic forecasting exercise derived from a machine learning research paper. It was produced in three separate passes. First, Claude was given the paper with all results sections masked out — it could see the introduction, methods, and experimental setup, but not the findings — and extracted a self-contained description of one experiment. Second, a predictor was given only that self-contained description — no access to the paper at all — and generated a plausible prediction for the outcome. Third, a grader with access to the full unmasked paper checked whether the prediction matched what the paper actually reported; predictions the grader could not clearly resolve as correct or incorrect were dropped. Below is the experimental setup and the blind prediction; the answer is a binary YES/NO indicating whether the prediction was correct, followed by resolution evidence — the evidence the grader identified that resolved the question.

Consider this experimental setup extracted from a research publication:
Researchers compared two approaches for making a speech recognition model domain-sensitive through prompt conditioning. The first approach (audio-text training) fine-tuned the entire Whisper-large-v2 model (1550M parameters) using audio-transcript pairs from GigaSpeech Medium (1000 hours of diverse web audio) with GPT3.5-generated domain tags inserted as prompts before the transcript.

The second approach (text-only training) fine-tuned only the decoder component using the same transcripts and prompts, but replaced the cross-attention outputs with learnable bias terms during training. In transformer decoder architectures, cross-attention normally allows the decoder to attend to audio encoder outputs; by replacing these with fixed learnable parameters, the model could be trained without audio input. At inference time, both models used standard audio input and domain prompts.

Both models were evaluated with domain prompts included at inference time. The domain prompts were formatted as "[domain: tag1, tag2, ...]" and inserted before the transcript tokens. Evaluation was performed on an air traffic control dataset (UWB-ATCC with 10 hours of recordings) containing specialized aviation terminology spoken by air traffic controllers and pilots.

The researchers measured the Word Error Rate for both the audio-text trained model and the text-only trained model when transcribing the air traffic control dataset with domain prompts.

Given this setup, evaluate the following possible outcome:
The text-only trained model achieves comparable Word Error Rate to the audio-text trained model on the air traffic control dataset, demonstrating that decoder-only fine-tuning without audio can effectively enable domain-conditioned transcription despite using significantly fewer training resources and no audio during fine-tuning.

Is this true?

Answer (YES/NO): NO